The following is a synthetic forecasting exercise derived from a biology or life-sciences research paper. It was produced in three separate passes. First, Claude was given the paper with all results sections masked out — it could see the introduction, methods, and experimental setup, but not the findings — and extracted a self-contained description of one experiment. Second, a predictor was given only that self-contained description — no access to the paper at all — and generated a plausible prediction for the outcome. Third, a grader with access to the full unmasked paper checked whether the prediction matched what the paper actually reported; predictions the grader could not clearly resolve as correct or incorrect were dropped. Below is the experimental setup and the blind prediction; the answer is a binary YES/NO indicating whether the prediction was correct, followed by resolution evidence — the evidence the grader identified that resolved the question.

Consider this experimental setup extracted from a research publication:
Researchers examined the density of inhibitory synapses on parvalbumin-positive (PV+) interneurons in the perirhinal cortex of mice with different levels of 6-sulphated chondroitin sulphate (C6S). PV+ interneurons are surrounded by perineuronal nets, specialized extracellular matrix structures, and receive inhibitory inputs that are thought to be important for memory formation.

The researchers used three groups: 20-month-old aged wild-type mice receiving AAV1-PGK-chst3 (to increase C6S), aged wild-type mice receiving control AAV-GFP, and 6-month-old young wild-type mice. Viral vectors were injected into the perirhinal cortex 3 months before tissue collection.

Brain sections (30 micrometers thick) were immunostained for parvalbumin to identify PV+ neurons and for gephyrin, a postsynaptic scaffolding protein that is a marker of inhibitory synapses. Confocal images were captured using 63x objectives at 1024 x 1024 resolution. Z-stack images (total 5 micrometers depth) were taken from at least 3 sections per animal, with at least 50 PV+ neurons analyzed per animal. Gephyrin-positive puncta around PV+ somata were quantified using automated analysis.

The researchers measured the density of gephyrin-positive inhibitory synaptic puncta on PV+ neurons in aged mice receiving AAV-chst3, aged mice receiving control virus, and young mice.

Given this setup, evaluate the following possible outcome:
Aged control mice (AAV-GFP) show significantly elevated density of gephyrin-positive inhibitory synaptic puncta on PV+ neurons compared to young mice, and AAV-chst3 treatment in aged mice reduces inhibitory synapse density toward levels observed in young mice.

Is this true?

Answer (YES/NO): NO